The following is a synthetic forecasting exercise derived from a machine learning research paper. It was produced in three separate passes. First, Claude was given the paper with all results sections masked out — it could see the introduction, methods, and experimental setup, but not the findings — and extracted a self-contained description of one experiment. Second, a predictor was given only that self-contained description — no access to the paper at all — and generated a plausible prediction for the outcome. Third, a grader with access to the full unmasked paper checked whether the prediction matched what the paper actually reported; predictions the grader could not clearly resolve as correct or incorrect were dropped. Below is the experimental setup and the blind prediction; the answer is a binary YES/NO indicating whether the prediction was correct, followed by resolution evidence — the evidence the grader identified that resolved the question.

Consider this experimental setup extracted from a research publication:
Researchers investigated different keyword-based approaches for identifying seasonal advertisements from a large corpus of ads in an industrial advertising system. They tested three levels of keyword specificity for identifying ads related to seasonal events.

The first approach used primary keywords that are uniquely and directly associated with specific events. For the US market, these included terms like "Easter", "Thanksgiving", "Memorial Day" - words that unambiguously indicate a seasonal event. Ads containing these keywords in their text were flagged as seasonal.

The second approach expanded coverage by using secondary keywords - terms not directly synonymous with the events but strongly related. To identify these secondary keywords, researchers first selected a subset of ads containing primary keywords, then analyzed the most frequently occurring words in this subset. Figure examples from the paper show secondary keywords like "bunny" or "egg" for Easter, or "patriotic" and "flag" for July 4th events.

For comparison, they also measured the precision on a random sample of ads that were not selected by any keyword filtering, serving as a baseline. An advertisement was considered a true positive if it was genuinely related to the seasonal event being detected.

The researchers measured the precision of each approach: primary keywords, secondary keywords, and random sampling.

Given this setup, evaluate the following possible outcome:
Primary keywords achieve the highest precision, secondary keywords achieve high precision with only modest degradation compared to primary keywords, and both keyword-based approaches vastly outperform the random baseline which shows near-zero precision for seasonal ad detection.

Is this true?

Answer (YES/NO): NO